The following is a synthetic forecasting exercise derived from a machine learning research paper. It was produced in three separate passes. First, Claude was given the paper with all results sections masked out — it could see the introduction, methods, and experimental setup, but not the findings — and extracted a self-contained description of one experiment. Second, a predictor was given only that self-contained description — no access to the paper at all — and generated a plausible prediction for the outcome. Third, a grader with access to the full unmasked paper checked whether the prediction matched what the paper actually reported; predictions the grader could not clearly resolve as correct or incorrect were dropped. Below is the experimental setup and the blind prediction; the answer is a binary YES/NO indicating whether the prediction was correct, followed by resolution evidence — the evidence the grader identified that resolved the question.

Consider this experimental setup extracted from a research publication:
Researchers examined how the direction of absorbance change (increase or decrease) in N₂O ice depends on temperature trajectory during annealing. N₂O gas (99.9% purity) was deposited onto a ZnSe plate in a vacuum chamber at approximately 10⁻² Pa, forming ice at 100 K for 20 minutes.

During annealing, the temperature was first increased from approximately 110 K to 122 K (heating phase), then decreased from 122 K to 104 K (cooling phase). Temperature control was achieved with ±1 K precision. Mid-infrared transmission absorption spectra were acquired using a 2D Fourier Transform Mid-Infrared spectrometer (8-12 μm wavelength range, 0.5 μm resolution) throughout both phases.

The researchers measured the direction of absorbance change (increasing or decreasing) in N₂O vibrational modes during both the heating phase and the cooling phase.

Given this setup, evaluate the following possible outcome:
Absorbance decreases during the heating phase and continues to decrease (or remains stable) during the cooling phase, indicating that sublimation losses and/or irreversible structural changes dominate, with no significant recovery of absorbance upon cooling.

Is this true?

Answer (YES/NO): NO